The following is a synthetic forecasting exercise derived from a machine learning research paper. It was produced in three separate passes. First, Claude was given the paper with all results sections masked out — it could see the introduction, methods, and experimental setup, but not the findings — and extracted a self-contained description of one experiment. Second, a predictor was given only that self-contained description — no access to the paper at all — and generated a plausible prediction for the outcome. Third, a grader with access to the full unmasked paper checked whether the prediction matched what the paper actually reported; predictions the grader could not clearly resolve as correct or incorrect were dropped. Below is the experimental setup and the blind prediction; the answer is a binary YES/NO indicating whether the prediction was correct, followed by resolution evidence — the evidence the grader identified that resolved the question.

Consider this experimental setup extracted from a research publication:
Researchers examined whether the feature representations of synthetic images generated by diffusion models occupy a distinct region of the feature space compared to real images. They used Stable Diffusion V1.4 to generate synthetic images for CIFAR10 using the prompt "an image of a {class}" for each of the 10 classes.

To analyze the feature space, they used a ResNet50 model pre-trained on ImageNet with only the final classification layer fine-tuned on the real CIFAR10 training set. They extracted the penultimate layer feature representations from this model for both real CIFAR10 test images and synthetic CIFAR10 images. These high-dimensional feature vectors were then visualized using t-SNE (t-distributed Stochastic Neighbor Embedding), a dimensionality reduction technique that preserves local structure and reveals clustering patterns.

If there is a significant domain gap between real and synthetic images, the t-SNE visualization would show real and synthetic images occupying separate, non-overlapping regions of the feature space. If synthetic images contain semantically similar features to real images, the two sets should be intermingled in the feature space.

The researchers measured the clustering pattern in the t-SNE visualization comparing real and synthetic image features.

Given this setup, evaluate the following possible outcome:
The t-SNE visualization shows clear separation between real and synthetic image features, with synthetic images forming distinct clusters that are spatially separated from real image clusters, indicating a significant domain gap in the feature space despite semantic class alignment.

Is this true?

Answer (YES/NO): NO